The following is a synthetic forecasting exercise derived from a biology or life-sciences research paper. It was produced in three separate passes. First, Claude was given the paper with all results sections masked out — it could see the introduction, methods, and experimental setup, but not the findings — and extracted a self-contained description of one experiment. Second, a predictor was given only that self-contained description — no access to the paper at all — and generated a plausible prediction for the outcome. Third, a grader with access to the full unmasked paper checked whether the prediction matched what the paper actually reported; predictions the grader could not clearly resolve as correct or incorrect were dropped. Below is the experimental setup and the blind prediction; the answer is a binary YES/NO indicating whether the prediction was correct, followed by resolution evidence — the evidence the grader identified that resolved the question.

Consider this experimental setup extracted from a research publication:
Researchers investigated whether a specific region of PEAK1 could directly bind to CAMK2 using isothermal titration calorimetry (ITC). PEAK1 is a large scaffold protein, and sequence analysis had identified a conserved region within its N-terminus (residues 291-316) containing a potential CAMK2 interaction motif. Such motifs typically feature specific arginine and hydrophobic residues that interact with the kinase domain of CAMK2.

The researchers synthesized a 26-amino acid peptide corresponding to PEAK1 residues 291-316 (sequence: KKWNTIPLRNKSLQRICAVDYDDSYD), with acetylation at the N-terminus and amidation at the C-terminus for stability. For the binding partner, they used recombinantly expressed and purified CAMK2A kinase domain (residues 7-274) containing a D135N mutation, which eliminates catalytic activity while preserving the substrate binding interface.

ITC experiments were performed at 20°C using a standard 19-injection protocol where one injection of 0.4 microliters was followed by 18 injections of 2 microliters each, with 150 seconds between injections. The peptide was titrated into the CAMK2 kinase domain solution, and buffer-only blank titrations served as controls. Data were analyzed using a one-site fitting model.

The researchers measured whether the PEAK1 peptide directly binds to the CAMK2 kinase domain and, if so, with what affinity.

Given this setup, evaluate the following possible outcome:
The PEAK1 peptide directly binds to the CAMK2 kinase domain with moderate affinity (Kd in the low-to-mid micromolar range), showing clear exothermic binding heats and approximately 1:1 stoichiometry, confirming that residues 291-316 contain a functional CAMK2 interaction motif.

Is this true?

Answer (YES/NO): NO